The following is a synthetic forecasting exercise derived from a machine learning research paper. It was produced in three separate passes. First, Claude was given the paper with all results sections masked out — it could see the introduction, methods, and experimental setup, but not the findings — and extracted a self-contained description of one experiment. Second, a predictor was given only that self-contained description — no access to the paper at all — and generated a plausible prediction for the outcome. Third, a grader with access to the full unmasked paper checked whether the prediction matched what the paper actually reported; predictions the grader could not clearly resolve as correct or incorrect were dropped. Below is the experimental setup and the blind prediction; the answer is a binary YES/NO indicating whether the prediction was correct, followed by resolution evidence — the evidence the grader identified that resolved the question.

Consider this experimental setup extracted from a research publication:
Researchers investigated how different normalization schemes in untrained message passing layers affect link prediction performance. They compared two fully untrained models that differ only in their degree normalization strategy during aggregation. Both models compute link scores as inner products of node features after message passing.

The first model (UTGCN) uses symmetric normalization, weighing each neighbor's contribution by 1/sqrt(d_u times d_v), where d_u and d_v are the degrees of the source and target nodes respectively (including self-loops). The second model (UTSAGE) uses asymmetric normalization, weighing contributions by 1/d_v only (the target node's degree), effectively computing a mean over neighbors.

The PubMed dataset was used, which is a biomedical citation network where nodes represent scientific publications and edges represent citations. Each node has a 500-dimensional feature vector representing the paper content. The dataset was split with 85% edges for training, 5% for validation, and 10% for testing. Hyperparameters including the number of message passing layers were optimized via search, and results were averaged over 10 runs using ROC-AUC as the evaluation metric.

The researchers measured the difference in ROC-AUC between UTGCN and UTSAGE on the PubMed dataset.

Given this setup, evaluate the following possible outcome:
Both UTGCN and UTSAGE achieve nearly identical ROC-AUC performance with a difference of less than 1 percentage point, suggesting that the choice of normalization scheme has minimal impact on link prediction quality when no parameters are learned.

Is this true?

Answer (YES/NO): NO